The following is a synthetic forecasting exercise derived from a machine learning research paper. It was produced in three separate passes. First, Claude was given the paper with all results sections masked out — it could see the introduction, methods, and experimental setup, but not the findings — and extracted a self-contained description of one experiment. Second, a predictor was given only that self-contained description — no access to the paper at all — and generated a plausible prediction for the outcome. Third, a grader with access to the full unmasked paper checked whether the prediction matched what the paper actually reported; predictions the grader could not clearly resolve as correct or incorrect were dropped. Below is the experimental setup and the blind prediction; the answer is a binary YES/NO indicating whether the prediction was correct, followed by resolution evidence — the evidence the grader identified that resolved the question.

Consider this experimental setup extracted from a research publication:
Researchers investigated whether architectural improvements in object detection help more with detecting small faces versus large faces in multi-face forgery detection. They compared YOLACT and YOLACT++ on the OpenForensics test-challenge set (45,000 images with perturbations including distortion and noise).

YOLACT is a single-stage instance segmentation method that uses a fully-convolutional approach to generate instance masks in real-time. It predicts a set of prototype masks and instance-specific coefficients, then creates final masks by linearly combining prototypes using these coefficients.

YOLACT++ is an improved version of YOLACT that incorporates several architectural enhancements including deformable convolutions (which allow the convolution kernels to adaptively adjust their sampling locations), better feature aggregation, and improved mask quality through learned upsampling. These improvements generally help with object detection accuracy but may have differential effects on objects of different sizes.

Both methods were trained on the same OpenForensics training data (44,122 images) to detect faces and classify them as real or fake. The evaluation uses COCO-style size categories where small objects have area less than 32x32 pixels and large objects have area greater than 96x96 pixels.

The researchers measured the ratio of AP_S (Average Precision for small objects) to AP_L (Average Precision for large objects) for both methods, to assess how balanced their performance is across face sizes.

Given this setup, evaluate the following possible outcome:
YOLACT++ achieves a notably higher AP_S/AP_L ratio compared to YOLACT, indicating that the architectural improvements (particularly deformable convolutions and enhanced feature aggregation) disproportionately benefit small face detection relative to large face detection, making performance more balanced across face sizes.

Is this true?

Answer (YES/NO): YES